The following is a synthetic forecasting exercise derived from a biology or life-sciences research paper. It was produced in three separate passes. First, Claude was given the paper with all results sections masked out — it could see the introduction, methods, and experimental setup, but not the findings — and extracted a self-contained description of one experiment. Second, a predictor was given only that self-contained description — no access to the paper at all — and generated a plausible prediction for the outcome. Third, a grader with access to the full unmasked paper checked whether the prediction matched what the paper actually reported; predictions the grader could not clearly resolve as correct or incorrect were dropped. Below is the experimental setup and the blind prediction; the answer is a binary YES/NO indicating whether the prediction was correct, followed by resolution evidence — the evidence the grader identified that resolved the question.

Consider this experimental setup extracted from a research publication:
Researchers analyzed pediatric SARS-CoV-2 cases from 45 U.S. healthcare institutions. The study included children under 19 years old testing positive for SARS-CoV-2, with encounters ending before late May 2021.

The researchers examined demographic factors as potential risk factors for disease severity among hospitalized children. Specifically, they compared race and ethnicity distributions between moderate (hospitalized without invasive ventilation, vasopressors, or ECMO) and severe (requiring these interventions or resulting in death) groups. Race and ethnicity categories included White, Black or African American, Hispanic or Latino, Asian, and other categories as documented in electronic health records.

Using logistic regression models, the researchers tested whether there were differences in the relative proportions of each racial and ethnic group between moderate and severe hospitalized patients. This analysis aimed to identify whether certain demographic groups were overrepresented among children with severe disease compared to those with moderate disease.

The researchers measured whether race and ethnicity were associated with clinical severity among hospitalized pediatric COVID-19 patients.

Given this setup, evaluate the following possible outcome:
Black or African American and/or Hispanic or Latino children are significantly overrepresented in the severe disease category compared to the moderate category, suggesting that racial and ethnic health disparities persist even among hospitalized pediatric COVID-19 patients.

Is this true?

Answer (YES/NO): YES